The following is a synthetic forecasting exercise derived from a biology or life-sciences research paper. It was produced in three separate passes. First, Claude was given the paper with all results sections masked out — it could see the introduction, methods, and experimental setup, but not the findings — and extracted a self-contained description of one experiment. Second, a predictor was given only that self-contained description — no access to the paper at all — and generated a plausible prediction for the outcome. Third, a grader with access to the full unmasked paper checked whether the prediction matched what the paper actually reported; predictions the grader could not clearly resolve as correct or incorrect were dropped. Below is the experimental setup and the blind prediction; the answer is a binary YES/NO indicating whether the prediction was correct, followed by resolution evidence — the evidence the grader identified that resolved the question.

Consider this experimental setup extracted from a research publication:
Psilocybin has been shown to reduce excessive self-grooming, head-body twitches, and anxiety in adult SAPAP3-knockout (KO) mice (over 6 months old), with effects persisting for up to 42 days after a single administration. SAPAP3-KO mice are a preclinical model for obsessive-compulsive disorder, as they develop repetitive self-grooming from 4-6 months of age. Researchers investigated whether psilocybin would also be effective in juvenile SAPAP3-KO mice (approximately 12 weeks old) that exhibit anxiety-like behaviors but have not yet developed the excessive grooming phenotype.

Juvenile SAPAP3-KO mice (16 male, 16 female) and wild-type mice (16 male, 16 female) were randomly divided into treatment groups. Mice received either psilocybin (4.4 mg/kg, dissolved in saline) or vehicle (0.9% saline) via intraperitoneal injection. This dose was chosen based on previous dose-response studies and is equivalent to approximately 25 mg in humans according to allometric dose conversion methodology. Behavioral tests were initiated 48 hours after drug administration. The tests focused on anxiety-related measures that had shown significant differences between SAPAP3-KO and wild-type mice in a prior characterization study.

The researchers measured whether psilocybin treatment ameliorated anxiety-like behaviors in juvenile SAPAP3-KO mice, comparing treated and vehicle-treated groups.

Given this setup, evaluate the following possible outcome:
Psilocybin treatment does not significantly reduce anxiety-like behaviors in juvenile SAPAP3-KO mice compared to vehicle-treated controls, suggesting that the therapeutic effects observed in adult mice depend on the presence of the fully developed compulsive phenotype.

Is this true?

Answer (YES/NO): YES